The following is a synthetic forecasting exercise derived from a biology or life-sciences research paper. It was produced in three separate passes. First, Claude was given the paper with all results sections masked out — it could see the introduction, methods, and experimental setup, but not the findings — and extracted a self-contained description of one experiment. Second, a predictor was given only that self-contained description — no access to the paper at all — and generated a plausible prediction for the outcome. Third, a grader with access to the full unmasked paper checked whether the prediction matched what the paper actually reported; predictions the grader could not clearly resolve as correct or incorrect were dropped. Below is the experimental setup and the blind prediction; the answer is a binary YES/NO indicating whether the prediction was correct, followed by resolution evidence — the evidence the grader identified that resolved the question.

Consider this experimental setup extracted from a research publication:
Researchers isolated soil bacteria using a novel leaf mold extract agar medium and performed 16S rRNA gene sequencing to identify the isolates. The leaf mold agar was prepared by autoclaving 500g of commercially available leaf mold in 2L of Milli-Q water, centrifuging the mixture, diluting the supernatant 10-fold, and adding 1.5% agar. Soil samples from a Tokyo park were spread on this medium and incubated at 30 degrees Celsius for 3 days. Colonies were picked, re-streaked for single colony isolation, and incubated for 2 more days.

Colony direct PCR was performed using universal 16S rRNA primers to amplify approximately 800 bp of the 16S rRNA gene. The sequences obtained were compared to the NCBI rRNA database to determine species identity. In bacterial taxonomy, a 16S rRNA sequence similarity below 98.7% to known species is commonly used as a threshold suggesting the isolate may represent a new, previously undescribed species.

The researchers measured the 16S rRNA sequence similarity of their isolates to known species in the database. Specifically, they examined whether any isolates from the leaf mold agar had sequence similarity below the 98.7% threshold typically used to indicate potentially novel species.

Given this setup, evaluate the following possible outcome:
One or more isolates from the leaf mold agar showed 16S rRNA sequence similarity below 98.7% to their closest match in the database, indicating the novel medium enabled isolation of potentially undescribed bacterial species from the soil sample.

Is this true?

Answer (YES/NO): YES